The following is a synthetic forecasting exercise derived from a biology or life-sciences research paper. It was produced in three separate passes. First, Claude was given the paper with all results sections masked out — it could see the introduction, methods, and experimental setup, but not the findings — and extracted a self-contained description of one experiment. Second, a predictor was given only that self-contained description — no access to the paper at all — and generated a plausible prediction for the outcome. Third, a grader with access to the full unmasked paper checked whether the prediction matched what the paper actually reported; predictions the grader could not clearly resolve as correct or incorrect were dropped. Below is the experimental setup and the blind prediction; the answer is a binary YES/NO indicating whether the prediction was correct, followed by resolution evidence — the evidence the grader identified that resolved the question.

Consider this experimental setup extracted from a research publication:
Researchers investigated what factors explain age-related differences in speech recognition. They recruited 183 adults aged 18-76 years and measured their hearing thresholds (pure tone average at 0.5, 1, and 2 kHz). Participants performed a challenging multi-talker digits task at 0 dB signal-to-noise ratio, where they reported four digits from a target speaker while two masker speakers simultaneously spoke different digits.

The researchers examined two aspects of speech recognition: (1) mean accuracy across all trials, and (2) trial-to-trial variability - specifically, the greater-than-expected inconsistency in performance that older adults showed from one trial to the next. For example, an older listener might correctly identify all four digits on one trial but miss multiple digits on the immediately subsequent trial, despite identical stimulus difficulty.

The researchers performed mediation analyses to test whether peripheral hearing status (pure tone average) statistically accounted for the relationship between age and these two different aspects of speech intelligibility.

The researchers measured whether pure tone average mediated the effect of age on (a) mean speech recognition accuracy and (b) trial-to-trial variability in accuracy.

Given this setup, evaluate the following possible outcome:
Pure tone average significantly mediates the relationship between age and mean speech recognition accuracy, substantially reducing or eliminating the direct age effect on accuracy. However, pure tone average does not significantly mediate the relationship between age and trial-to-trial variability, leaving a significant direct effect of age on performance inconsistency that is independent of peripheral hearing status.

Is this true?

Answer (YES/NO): YES